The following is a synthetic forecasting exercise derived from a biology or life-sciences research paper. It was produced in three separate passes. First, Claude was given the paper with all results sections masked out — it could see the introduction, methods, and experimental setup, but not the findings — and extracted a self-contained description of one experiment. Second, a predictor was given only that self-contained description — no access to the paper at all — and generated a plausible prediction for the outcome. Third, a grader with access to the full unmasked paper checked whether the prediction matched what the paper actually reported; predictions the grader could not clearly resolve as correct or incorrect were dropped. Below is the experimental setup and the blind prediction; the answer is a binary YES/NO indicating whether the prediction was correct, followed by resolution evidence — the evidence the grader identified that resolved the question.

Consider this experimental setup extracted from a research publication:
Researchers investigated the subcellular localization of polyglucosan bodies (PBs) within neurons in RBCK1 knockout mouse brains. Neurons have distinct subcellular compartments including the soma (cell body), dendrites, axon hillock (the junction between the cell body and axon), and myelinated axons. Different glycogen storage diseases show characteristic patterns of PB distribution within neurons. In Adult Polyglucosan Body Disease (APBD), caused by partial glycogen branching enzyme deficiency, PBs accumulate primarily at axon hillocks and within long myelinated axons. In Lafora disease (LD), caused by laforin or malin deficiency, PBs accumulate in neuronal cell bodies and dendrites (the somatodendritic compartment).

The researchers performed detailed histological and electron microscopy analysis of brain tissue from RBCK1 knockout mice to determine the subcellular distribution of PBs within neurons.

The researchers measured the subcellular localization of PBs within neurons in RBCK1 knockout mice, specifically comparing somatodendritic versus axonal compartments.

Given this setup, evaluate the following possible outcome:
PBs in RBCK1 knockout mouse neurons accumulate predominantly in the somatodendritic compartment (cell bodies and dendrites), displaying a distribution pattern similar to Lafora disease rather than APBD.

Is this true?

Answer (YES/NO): YES